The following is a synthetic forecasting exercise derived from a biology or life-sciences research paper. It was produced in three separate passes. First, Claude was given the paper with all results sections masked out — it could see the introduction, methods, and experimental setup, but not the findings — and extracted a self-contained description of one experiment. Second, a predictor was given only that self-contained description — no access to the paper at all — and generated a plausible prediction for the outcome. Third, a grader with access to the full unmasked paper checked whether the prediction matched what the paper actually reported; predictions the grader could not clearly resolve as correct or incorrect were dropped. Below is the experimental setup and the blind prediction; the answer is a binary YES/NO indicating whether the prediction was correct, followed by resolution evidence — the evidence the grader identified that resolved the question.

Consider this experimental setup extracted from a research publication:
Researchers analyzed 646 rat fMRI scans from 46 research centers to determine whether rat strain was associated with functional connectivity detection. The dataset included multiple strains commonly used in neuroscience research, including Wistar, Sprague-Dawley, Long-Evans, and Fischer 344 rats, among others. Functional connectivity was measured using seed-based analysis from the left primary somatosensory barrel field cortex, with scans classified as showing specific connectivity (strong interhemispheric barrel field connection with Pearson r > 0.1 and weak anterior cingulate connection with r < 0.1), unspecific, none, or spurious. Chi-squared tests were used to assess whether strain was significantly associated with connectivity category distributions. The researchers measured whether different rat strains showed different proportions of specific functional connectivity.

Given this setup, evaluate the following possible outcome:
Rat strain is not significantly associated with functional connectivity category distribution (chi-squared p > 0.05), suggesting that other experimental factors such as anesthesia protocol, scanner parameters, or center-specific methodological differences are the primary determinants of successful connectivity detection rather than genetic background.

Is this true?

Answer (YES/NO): YES